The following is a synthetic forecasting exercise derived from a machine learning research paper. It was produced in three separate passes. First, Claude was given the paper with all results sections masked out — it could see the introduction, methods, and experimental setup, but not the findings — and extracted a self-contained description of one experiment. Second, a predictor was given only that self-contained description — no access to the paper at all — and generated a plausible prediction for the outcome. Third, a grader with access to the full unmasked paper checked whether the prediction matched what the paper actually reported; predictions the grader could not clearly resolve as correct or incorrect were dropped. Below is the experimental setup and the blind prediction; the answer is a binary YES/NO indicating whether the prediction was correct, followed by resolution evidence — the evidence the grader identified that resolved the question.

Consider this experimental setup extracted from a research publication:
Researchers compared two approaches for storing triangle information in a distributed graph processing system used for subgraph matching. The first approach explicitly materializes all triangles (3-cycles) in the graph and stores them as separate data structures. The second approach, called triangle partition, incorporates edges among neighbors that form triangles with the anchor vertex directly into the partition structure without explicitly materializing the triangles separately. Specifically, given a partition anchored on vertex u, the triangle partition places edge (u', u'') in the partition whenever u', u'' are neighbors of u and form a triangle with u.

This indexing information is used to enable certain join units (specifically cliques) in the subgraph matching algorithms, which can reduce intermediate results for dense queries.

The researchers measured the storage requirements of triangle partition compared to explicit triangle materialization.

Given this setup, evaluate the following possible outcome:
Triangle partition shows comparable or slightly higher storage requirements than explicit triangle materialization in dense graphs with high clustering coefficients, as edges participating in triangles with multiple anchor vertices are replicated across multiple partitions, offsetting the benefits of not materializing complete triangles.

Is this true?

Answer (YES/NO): NO